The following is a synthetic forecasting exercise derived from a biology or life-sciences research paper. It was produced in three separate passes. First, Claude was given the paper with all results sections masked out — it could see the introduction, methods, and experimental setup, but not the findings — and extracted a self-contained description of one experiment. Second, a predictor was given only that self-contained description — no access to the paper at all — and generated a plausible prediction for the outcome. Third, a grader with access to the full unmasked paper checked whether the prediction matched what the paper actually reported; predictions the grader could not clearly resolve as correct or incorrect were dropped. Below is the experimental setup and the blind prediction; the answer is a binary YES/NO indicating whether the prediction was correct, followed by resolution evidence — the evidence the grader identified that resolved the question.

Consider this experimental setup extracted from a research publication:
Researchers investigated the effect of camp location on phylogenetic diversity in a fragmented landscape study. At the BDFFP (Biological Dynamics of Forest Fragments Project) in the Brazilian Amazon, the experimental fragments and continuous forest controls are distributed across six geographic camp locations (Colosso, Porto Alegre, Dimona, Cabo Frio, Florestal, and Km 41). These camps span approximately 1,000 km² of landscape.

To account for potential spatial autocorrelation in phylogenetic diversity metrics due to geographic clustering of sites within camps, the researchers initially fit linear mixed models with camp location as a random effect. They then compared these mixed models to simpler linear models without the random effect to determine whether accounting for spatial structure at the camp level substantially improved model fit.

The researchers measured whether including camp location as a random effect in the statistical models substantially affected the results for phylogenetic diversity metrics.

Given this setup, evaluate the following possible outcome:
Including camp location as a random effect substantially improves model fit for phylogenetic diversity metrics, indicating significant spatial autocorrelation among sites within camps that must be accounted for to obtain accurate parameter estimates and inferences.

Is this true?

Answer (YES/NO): NO